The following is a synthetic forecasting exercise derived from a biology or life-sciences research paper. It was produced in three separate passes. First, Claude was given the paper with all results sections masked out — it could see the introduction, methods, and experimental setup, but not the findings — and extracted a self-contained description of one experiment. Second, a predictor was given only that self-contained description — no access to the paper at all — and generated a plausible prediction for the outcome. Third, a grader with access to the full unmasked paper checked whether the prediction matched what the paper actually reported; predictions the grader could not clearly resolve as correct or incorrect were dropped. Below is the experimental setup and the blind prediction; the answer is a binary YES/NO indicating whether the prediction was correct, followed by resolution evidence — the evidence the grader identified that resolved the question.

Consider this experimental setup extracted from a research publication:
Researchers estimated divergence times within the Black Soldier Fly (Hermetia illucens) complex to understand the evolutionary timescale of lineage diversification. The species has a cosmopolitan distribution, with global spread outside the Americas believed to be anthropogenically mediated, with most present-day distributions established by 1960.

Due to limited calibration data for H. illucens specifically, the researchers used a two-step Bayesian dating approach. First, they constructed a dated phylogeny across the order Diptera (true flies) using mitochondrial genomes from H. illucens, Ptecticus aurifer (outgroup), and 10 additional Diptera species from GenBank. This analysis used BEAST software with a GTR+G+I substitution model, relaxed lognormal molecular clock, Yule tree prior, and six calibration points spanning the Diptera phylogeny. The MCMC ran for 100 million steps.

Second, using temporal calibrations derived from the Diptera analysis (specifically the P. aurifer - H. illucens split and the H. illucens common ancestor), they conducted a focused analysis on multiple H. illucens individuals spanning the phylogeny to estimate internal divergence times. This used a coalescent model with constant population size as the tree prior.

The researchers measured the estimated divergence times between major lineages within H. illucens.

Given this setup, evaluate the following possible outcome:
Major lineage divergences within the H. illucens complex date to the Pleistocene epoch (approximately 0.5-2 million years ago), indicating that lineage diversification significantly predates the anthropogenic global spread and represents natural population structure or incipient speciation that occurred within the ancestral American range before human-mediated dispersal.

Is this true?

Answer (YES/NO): NO